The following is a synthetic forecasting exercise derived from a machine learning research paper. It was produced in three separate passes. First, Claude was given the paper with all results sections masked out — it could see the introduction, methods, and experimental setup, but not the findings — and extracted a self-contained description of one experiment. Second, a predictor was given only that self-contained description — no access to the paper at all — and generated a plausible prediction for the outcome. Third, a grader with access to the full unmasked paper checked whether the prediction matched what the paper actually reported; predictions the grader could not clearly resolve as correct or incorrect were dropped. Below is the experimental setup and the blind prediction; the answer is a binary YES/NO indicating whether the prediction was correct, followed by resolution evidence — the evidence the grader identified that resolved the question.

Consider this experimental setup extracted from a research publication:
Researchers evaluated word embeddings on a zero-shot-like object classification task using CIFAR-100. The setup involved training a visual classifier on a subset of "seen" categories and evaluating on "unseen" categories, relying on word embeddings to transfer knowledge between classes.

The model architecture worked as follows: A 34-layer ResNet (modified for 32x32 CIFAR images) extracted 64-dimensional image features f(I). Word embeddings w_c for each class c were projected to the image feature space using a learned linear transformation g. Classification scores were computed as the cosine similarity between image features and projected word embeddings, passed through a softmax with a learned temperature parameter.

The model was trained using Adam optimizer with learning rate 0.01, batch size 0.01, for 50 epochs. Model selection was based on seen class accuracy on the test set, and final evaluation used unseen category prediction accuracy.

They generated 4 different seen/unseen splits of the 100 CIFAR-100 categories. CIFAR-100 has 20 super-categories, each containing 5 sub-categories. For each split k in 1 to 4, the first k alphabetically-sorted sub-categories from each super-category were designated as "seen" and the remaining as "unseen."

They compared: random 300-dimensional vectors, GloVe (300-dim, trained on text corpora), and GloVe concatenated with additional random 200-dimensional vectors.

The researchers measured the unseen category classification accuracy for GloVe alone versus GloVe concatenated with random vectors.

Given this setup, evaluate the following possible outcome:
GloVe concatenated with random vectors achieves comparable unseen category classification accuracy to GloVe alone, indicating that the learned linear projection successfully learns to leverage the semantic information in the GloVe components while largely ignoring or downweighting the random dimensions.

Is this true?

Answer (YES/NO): NO